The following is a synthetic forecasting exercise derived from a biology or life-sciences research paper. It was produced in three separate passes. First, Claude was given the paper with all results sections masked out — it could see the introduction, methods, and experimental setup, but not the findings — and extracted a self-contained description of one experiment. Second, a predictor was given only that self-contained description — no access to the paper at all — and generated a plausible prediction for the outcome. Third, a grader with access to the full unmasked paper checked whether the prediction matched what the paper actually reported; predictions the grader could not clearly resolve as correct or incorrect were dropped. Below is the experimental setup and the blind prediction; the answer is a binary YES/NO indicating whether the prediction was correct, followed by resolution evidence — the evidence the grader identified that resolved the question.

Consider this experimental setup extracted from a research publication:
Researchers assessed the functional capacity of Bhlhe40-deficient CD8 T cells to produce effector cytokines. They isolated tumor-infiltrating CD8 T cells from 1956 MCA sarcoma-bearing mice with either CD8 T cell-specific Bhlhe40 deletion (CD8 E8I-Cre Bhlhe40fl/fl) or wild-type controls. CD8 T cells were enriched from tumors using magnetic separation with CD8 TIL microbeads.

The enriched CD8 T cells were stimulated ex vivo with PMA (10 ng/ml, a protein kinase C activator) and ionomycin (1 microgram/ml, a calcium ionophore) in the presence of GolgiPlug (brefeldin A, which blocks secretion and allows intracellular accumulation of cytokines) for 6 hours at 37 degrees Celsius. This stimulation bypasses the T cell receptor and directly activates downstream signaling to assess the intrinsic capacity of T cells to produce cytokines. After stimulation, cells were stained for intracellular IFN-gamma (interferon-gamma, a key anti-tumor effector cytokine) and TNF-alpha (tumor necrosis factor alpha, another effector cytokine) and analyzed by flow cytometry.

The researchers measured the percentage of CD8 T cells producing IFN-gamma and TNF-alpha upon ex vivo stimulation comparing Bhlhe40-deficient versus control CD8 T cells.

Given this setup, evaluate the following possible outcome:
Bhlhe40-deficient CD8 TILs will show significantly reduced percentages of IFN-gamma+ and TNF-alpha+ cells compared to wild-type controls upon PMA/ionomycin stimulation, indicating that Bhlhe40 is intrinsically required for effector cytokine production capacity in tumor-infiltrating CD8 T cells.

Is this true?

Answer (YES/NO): NO